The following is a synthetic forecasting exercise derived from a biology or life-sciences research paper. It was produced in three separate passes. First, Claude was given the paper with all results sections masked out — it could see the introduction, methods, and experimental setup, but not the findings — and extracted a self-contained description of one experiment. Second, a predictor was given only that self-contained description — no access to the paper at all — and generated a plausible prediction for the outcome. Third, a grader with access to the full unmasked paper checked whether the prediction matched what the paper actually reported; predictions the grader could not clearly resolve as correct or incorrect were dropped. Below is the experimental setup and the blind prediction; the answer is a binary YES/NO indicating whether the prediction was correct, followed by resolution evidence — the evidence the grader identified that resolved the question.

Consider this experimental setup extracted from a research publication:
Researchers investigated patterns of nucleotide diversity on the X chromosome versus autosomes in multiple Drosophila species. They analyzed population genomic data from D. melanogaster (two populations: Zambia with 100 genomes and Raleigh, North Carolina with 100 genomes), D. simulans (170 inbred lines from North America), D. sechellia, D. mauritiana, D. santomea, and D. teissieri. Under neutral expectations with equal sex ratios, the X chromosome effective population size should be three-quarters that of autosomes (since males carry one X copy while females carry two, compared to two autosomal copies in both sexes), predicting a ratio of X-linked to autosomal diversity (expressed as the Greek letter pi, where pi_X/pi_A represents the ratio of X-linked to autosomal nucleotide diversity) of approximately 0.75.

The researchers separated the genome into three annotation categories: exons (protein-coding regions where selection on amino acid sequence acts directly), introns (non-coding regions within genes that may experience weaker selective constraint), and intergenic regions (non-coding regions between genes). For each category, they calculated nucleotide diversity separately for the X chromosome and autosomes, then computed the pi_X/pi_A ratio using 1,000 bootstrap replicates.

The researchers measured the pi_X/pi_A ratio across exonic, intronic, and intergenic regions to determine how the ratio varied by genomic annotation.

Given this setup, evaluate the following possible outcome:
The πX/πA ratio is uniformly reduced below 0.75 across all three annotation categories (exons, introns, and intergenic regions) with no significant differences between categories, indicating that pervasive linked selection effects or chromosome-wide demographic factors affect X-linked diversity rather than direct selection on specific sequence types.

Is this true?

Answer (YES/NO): NO